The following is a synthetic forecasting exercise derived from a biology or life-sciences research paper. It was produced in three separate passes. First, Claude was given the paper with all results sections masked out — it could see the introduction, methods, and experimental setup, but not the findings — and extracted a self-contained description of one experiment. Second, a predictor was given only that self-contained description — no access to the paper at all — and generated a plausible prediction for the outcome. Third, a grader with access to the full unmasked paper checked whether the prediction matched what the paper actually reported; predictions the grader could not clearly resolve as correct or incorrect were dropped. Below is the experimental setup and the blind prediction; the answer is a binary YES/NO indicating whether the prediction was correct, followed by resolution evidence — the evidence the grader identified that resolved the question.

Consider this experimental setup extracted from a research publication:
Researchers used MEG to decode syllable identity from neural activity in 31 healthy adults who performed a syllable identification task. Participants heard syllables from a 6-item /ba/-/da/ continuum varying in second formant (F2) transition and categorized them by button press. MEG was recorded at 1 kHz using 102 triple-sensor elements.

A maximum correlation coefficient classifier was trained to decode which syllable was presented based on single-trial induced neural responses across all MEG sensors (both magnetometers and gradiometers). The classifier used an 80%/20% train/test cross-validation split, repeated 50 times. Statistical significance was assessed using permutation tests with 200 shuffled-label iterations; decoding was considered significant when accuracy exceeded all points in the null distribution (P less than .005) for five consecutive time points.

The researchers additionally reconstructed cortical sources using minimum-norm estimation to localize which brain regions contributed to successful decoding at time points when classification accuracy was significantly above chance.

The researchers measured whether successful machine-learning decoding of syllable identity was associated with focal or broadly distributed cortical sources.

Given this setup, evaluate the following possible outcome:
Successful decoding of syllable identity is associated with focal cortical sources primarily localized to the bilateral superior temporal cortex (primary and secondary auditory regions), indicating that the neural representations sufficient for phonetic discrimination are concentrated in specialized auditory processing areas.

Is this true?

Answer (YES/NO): NO